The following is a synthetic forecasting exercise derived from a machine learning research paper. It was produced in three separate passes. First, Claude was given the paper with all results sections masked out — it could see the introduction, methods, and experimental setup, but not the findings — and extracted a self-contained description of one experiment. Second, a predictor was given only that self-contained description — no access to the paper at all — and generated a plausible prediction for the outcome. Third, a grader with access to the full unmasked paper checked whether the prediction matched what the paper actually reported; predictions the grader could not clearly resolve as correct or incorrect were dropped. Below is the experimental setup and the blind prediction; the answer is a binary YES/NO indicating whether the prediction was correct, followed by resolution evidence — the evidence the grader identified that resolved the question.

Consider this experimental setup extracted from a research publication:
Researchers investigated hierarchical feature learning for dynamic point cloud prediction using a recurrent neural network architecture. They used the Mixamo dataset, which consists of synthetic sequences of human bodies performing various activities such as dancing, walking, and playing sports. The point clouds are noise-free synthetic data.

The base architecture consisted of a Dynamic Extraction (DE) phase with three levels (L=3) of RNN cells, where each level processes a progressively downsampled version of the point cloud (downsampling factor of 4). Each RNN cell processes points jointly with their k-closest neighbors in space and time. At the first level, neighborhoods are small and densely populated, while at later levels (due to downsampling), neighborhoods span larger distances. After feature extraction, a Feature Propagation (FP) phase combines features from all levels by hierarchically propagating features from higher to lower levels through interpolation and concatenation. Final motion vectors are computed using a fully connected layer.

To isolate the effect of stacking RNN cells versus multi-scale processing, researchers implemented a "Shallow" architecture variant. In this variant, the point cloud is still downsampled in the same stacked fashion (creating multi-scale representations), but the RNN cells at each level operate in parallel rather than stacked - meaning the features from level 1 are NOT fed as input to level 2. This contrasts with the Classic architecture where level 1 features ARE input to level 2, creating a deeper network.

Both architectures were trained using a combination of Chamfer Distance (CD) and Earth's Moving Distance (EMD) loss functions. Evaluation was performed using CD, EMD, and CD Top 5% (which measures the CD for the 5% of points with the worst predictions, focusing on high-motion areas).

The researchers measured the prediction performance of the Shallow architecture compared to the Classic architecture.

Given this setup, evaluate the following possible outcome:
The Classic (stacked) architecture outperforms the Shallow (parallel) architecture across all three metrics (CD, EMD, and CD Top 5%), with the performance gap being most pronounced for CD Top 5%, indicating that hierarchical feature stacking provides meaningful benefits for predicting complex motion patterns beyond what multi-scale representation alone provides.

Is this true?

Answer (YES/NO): NO